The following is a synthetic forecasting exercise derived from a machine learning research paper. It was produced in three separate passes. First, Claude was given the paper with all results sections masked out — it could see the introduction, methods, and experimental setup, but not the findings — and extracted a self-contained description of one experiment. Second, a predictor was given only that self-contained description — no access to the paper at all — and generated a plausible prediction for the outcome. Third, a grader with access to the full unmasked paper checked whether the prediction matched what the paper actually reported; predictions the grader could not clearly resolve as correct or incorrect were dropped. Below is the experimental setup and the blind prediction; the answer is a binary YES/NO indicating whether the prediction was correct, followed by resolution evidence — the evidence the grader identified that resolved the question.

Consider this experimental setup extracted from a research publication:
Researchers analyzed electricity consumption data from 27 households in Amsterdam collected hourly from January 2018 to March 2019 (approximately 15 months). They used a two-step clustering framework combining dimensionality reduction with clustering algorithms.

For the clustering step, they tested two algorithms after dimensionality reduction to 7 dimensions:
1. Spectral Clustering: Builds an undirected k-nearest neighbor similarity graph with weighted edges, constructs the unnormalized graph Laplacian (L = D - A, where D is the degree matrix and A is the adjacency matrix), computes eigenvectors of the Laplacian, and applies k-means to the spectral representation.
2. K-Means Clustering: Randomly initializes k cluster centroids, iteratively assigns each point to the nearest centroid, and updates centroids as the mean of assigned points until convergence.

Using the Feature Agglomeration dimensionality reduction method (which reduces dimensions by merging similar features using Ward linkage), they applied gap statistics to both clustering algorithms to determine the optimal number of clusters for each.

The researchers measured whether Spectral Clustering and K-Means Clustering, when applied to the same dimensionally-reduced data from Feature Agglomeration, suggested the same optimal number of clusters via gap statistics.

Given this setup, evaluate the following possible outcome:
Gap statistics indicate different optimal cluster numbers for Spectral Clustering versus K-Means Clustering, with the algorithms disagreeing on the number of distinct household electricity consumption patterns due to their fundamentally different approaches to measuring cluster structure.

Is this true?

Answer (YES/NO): NO